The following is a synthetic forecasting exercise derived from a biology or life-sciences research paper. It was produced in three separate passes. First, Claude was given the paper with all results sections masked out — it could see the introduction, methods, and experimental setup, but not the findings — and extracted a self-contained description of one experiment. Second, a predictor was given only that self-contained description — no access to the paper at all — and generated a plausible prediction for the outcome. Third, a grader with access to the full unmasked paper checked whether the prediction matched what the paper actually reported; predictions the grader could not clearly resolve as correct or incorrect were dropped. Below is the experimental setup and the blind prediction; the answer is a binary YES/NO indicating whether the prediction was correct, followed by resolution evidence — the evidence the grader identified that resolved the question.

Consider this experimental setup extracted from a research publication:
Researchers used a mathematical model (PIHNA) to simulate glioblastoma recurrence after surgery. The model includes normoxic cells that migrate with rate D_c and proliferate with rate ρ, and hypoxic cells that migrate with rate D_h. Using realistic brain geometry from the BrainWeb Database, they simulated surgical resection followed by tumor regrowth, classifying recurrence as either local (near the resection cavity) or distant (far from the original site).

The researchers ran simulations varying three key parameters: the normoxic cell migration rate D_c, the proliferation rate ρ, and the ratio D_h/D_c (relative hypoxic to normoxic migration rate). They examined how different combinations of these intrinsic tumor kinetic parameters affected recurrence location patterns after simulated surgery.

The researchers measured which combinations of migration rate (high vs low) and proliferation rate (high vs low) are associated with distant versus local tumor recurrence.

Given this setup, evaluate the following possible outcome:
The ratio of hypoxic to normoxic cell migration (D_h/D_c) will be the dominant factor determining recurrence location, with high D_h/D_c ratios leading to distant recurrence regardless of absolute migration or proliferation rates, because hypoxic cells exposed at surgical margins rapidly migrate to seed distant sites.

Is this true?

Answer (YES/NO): NO